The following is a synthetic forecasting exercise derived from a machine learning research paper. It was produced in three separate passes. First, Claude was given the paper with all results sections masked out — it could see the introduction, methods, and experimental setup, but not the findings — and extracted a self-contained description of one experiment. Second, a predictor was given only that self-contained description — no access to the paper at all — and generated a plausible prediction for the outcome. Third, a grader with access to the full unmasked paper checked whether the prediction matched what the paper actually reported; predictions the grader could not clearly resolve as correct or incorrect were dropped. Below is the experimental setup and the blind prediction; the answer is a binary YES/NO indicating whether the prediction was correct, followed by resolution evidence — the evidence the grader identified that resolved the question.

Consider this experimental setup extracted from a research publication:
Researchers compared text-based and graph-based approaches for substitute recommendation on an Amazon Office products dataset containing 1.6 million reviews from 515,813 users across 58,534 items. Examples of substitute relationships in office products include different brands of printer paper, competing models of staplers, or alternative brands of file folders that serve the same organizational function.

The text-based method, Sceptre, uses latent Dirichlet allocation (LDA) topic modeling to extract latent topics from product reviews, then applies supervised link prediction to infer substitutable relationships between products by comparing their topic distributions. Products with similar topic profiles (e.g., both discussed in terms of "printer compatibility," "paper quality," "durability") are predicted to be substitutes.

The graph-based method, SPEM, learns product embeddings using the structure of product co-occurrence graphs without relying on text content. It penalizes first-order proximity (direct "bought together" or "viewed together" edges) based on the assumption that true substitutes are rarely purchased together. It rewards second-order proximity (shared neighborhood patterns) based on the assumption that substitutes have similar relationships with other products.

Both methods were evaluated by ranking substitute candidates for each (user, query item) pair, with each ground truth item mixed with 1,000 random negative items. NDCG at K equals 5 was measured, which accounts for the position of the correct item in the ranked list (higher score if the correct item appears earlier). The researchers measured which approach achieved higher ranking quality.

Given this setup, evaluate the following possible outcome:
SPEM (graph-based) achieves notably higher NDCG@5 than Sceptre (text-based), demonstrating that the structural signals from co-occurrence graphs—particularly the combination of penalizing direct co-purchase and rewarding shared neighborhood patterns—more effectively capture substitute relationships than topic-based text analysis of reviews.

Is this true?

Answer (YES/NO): NO